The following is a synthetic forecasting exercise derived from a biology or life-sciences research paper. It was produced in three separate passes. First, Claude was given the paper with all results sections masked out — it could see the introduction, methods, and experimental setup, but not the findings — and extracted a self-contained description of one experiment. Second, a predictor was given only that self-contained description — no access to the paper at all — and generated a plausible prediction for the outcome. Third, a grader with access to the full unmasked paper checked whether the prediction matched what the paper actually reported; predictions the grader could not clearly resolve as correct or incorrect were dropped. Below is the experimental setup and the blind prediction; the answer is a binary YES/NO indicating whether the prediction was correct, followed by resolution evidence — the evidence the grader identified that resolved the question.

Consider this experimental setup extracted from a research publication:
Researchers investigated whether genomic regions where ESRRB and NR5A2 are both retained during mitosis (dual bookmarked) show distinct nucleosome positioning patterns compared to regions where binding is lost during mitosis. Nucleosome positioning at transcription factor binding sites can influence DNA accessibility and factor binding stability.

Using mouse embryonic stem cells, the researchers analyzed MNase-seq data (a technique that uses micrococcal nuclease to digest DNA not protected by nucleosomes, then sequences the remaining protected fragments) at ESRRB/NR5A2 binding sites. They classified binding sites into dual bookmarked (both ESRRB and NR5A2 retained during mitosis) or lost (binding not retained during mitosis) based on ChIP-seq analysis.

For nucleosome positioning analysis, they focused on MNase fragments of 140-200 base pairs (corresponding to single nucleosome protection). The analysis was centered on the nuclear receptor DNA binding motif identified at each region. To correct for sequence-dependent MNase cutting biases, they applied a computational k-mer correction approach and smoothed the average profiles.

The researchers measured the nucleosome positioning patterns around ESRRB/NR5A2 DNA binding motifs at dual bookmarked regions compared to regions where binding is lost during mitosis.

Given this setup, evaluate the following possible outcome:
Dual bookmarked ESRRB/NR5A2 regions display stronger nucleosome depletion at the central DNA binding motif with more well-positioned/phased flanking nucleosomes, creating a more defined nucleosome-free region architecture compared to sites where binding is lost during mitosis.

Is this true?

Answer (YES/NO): YES